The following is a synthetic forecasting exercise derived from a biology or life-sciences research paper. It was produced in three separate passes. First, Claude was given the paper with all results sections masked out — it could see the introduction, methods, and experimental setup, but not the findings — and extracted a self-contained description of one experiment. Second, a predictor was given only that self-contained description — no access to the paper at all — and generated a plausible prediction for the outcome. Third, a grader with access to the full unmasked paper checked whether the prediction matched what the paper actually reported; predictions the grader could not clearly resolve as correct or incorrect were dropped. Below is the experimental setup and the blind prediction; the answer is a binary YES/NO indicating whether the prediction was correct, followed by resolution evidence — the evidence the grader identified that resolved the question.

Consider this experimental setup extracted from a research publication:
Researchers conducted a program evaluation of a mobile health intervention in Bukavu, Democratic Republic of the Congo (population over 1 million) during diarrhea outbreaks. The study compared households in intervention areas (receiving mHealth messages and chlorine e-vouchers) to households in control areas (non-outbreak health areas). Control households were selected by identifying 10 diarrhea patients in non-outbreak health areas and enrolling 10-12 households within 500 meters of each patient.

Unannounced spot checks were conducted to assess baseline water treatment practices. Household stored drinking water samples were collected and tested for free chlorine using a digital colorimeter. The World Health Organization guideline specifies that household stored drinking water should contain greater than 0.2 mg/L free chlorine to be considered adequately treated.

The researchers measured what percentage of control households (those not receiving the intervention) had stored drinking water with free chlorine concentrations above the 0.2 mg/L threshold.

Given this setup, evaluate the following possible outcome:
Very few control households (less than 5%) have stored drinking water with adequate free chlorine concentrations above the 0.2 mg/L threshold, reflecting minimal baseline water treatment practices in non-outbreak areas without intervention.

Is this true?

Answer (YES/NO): NO